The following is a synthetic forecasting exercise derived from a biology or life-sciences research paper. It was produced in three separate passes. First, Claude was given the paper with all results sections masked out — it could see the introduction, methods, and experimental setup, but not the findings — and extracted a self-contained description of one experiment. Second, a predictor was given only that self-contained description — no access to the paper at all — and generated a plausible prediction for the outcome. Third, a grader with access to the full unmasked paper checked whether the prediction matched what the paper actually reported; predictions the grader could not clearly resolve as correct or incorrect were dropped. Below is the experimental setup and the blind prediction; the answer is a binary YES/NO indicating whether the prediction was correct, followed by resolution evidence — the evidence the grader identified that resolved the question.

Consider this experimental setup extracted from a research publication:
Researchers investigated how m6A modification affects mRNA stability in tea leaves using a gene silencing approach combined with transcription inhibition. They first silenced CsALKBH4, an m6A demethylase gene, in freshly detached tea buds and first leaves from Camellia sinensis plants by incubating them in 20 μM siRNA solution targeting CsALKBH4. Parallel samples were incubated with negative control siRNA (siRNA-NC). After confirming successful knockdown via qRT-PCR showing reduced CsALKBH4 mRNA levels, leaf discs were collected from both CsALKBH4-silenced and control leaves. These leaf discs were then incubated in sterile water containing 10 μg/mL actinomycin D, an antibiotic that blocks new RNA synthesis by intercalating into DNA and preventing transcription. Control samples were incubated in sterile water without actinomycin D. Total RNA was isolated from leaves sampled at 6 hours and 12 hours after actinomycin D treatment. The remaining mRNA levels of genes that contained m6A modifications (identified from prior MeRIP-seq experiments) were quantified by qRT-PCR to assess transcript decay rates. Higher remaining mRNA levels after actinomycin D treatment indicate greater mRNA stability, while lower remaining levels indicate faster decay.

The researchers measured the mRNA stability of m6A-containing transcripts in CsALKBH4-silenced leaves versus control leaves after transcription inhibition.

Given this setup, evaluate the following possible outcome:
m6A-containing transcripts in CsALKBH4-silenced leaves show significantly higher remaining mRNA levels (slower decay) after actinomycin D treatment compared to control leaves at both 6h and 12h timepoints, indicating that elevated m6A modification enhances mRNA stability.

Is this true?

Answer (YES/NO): NO